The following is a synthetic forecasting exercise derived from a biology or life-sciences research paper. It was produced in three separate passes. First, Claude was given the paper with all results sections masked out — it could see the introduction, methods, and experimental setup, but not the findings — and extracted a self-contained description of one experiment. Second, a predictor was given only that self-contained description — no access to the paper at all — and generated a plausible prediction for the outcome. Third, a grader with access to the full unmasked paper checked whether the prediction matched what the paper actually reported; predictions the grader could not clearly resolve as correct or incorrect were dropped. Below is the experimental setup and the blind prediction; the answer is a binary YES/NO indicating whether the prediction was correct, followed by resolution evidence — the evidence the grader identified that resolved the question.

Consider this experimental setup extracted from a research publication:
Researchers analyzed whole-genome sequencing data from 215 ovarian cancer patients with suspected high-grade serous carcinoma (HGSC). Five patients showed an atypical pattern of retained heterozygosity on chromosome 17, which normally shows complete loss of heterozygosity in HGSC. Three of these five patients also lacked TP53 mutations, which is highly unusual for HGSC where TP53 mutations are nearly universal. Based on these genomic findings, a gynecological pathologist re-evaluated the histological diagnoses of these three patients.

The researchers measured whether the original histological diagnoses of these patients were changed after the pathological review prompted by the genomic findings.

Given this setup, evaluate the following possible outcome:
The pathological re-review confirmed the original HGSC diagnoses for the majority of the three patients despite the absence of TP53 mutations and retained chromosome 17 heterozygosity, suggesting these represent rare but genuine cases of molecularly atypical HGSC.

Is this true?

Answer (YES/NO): NO